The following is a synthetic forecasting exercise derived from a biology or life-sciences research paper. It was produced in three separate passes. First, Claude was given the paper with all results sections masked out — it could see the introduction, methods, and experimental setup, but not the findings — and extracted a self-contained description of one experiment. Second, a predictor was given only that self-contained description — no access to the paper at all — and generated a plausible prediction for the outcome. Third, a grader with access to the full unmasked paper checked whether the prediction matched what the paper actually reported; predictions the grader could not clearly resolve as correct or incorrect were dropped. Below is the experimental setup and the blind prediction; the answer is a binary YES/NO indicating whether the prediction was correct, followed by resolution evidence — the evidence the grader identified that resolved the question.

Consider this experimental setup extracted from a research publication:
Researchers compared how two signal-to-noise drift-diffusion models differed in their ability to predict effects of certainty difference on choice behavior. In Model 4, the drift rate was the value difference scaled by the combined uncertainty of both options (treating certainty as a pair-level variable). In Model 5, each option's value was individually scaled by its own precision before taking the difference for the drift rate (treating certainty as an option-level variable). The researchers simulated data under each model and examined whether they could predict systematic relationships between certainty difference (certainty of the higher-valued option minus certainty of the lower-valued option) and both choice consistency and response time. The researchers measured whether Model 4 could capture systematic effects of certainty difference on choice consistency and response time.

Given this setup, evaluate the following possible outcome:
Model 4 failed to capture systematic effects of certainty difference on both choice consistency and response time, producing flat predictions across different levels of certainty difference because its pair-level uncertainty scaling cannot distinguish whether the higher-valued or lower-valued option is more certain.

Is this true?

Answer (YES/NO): YES